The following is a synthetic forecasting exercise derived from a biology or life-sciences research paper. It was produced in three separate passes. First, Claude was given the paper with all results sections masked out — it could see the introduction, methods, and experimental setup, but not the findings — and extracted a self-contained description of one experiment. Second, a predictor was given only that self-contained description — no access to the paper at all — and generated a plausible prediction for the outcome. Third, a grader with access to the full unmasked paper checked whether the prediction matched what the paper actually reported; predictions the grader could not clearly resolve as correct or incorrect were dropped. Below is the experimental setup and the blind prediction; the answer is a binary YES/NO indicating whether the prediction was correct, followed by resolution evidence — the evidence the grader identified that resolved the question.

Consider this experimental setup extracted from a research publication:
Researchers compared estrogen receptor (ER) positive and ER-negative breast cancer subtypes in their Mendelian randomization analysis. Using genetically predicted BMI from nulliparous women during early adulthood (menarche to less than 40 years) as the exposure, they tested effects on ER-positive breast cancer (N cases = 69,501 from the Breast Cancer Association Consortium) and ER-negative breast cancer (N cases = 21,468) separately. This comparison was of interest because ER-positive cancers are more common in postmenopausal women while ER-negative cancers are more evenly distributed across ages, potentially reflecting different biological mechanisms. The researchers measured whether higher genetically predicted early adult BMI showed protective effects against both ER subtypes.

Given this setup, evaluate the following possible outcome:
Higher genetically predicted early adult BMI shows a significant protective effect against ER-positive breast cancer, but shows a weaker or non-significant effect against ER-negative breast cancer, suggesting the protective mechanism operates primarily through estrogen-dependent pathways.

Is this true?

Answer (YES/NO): NO